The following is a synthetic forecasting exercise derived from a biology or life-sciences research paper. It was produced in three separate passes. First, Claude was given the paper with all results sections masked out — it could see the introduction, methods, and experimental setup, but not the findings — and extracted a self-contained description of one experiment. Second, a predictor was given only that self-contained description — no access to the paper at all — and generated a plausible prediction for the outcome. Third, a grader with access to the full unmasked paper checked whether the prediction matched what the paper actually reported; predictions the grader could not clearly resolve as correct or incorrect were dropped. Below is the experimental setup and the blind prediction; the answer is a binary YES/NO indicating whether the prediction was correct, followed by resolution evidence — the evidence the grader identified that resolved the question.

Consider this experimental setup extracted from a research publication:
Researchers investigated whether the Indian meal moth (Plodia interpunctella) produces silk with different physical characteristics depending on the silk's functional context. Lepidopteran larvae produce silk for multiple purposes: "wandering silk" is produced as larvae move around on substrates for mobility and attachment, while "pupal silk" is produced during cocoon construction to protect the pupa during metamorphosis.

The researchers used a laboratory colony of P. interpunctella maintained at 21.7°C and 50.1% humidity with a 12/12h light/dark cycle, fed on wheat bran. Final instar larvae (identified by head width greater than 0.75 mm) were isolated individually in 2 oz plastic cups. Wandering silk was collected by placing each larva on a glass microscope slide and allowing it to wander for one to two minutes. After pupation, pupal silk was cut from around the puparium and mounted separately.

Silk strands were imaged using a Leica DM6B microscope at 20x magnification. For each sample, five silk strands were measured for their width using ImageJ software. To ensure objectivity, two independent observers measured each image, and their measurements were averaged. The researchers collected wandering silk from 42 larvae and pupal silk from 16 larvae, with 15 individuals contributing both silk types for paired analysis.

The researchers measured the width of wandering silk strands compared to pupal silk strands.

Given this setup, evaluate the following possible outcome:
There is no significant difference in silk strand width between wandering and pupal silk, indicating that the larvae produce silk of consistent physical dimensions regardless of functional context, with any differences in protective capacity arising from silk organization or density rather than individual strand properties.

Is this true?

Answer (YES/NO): NO